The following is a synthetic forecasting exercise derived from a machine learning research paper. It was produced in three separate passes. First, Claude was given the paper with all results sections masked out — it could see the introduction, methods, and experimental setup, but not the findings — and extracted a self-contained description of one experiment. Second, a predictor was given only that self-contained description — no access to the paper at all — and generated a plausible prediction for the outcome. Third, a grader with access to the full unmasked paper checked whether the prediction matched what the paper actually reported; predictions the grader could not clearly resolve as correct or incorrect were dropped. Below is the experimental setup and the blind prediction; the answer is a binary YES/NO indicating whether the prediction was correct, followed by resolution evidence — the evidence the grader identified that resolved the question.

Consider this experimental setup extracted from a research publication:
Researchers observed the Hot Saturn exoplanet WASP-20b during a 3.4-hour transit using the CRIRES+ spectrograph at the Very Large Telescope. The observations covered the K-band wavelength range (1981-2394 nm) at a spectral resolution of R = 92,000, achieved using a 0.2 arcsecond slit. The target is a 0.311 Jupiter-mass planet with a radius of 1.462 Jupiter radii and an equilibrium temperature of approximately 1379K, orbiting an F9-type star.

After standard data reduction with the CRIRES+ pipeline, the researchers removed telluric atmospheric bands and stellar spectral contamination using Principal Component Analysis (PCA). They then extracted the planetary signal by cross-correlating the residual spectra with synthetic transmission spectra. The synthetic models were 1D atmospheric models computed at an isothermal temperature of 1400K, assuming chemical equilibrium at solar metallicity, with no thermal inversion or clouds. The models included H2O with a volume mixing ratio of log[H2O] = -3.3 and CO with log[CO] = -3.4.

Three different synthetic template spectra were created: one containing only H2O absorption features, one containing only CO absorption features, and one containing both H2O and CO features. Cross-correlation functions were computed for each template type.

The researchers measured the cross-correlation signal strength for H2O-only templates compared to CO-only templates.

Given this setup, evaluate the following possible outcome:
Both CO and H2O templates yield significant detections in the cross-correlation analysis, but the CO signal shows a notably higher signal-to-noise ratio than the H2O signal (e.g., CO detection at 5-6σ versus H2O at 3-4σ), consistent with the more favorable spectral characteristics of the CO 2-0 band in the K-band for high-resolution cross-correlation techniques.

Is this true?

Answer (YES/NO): NO